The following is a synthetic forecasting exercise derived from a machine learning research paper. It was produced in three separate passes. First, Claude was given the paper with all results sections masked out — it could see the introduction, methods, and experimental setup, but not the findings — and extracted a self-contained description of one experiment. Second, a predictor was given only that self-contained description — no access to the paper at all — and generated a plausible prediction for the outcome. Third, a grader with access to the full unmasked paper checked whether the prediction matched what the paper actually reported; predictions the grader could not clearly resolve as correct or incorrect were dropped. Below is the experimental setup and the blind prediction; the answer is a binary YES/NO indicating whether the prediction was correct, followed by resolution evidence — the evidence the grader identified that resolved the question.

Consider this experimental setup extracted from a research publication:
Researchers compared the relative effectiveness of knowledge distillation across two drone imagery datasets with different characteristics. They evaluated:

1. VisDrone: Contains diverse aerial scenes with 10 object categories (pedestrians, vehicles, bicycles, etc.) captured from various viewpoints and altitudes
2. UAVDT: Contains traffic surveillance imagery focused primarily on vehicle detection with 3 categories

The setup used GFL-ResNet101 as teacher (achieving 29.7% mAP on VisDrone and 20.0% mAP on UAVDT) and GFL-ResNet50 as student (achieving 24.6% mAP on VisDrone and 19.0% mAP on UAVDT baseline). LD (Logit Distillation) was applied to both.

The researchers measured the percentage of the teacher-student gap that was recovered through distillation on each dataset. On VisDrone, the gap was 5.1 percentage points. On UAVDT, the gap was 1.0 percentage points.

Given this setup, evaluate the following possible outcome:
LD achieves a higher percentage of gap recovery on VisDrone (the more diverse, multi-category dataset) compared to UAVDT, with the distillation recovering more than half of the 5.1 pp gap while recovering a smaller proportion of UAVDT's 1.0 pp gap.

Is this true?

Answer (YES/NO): NO